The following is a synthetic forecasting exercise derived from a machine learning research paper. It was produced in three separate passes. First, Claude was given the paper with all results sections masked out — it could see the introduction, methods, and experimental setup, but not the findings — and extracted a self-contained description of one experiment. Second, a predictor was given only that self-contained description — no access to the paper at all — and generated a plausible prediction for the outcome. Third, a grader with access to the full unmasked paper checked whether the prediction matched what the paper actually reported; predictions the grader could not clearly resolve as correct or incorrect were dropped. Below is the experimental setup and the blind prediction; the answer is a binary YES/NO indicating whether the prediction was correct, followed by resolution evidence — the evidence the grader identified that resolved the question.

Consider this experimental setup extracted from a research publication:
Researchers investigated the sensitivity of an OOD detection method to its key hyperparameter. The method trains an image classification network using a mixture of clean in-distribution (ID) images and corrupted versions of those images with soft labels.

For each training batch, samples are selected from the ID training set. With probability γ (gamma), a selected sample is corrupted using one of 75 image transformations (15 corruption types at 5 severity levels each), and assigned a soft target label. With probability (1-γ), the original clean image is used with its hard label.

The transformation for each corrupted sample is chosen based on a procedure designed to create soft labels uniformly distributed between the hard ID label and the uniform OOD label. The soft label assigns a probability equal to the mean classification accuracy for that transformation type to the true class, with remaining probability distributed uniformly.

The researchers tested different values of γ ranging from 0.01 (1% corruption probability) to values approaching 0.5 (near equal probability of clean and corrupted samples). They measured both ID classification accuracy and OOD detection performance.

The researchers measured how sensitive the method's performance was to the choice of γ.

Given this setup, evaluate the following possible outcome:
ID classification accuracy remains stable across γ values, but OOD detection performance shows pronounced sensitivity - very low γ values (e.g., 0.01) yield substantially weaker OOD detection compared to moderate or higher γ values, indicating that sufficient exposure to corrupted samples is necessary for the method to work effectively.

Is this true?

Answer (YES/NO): NO